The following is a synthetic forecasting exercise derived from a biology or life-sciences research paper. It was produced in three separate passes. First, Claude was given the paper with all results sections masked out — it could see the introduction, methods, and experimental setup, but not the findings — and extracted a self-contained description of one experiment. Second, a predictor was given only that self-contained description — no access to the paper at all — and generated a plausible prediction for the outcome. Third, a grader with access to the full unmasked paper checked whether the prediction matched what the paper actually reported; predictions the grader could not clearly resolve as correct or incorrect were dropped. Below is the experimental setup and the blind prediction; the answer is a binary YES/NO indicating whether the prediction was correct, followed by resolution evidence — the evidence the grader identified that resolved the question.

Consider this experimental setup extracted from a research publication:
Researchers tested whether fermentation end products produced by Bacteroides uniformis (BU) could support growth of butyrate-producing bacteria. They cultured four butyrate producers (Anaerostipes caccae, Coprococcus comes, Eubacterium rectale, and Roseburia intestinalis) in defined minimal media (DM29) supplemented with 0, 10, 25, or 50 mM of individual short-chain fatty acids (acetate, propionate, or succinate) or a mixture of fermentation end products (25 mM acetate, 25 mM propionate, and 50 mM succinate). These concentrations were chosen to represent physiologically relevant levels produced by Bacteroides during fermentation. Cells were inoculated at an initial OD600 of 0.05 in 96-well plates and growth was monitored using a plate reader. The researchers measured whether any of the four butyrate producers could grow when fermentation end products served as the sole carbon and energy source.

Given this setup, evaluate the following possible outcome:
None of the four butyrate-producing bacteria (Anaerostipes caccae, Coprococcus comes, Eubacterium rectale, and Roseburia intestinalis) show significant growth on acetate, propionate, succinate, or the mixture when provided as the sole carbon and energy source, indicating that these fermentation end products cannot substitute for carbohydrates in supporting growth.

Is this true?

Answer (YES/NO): YES